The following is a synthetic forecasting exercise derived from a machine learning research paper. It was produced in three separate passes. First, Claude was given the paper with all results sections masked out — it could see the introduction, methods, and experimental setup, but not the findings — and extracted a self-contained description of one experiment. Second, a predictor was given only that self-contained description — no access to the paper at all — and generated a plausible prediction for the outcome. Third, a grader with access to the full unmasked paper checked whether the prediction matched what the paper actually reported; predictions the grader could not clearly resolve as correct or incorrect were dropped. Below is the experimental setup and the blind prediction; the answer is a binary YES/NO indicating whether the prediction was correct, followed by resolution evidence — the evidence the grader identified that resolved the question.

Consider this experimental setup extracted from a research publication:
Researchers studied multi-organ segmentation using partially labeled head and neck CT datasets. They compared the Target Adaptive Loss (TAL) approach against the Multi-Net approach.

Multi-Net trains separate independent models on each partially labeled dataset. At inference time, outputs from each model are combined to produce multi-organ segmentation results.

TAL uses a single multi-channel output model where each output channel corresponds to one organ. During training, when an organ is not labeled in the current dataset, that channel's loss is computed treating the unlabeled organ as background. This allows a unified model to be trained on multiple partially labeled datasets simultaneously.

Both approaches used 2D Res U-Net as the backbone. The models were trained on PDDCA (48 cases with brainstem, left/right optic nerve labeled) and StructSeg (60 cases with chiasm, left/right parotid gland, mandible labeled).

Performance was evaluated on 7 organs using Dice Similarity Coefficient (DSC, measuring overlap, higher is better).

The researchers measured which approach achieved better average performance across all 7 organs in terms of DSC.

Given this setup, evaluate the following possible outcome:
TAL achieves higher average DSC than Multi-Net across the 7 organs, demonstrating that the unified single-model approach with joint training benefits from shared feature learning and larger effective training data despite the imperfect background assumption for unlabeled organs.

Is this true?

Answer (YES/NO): NO